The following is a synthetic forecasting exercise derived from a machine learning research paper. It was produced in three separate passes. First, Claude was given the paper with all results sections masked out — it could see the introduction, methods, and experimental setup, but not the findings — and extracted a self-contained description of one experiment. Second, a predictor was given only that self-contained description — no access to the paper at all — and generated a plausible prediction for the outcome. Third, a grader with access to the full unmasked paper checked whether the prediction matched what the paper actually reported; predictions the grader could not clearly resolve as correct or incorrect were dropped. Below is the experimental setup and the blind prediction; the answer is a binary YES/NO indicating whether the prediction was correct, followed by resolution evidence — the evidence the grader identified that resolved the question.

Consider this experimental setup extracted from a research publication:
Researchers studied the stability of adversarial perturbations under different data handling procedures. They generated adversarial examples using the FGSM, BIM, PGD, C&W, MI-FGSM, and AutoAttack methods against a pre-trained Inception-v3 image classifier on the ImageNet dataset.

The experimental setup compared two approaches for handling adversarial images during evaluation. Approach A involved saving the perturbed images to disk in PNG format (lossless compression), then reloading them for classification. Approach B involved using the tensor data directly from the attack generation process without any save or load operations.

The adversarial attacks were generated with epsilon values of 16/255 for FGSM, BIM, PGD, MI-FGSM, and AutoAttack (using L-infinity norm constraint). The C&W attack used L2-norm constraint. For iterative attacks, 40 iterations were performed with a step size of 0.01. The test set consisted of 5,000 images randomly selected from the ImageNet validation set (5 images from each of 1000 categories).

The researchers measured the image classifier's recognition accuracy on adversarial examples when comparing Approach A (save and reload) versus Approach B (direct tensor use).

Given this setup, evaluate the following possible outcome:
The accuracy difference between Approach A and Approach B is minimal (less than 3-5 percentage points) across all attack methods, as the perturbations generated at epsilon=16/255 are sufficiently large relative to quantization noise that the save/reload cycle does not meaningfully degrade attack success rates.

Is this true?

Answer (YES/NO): NO